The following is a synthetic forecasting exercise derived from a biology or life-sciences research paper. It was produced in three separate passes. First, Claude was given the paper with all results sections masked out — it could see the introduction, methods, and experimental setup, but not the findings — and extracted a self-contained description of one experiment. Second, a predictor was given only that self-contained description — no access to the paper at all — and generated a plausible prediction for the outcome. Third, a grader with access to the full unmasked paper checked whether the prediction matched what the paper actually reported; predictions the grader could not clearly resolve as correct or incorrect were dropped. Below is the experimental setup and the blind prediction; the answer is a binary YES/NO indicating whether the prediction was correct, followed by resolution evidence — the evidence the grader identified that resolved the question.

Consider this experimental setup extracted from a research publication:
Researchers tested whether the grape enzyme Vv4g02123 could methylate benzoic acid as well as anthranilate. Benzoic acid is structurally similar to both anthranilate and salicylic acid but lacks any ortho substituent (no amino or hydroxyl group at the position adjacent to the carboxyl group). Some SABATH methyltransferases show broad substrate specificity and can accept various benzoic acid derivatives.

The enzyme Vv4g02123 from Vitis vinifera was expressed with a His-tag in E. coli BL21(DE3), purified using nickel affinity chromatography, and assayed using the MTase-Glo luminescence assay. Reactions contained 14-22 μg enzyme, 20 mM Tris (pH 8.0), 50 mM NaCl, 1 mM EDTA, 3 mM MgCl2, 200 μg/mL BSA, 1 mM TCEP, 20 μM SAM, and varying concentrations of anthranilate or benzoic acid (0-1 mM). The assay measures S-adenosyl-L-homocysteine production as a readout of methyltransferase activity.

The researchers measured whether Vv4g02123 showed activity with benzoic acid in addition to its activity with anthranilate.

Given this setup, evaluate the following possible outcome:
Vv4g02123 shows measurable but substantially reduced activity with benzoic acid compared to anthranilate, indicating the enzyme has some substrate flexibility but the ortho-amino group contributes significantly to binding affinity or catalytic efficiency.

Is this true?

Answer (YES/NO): NO